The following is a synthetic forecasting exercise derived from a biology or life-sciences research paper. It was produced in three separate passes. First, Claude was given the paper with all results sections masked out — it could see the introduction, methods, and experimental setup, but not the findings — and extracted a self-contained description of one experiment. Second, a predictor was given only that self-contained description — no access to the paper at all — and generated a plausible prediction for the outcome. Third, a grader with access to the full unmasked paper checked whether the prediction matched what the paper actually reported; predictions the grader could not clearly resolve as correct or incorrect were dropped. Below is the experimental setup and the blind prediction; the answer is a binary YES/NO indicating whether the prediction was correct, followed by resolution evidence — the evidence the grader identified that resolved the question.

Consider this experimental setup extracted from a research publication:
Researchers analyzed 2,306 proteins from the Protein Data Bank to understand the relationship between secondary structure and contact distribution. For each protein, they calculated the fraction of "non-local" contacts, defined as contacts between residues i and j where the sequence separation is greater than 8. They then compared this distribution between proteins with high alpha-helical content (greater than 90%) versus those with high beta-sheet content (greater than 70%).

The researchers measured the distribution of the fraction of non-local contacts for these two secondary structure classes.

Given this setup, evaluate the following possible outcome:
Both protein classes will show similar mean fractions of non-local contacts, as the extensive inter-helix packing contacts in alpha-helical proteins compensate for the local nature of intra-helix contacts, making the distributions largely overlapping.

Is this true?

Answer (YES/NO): NO